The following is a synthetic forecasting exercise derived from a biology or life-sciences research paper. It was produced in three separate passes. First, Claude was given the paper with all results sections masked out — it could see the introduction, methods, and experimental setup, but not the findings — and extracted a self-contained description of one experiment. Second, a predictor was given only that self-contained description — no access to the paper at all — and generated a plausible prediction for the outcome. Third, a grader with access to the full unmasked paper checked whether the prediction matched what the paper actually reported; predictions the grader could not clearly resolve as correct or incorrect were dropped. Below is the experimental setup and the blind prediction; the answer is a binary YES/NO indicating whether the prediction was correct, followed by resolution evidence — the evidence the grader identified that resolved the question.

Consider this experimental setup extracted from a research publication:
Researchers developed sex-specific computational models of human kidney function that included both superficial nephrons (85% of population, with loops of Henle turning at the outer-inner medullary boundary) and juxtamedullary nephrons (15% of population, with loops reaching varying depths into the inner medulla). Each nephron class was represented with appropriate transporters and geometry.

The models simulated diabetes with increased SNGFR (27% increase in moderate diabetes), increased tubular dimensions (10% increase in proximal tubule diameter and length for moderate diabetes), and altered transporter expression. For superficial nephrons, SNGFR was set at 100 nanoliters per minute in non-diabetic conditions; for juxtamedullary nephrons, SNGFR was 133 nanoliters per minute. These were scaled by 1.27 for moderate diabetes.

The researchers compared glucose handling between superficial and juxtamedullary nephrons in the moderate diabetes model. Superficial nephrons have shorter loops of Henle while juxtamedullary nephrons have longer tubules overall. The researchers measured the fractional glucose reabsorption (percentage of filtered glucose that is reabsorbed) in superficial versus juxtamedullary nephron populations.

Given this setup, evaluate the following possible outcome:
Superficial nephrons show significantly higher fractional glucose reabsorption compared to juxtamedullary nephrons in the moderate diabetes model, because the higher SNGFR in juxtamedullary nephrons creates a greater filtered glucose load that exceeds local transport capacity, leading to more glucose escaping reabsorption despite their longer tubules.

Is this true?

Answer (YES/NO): NO